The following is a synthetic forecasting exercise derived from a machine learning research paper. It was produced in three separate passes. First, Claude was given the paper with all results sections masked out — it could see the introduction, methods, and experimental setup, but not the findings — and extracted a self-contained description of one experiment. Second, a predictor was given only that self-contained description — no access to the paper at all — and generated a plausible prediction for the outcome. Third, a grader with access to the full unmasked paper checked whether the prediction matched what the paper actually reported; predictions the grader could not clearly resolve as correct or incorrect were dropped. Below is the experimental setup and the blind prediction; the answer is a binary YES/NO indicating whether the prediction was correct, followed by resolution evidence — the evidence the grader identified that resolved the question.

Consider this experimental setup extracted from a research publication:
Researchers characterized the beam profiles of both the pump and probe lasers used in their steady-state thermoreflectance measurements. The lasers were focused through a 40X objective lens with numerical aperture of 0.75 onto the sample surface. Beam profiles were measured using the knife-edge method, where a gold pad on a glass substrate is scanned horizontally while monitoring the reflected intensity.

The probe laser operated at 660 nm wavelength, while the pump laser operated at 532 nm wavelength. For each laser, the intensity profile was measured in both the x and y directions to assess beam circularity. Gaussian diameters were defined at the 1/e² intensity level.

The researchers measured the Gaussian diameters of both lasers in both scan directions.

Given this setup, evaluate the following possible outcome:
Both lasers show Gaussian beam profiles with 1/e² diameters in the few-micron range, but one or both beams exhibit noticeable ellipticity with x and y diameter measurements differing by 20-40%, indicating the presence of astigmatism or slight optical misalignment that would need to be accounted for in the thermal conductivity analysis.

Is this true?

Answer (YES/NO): NO